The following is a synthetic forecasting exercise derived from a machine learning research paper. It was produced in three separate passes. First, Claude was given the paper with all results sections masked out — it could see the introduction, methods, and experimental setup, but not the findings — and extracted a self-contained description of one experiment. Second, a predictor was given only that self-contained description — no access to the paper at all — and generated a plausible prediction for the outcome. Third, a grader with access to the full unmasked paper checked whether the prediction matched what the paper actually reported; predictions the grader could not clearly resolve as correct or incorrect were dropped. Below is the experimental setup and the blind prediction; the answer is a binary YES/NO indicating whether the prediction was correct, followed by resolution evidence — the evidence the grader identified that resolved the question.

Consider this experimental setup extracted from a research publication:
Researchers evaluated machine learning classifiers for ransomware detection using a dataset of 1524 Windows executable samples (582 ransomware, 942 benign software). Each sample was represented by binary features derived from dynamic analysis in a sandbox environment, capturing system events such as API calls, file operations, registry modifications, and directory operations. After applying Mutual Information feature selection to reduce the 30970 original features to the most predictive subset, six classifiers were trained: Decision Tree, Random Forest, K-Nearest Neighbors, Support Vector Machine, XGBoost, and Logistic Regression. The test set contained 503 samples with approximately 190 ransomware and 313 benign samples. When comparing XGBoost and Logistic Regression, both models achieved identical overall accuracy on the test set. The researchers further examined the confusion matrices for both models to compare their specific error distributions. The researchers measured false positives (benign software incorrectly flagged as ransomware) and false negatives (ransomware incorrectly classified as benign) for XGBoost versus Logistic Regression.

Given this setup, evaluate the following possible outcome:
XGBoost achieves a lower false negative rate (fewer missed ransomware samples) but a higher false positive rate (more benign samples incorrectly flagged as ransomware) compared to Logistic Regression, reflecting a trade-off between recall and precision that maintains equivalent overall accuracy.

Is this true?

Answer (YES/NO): YES